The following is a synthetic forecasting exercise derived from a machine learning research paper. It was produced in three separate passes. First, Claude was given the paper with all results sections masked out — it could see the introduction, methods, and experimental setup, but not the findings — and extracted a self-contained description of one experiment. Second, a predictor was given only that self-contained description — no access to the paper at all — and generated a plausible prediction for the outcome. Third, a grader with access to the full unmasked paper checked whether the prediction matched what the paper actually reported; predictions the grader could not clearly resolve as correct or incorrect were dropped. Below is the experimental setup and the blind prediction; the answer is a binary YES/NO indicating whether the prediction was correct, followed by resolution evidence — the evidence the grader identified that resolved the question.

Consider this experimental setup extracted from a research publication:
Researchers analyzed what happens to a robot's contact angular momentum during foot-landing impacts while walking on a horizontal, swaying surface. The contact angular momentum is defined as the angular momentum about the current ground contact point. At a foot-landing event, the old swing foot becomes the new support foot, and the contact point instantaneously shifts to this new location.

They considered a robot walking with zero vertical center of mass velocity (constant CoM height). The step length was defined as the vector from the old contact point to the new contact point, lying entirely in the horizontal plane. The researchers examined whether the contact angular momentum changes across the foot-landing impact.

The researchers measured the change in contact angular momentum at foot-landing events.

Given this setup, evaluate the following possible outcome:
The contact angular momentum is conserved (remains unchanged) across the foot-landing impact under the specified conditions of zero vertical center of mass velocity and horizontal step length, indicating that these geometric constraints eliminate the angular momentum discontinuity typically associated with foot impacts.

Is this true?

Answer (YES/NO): YES